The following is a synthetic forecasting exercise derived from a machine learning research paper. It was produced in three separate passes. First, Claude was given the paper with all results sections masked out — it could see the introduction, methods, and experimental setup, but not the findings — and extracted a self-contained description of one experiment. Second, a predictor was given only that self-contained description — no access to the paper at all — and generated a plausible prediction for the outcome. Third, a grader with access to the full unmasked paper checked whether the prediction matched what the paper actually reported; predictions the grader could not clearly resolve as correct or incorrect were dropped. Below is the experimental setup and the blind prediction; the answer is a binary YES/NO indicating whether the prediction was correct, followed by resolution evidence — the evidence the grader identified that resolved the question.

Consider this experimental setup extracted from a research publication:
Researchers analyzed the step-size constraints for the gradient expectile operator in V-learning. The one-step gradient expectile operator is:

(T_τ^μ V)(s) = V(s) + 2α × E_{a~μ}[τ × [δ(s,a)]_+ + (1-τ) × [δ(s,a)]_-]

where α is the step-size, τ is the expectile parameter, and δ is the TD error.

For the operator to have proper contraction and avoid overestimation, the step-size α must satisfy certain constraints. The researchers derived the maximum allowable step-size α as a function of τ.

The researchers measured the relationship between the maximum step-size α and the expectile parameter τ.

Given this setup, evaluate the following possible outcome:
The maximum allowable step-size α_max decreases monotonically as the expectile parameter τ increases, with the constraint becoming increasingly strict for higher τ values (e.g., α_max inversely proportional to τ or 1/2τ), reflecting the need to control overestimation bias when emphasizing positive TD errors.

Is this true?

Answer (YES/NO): NO